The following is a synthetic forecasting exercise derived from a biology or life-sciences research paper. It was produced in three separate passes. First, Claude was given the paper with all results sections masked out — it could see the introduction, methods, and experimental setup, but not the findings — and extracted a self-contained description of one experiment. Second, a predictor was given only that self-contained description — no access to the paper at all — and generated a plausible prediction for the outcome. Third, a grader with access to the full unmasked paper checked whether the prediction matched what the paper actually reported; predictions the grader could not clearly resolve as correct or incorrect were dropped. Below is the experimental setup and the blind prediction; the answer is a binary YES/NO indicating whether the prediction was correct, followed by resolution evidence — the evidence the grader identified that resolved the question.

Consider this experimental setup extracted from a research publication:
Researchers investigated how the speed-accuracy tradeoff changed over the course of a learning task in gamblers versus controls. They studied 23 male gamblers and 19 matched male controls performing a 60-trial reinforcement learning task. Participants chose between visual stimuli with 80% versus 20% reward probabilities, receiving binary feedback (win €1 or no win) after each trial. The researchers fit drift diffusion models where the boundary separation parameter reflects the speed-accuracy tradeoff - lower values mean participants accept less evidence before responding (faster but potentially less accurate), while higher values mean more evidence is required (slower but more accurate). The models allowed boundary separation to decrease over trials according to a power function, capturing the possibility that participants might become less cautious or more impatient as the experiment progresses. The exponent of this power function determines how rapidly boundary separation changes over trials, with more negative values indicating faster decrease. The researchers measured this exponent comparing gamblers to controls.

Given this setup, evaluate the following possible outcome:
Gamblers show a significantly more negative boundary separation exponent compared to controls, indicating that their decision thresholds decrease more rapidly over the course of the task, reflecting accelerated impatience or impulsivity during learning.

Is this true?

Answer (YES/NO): YES